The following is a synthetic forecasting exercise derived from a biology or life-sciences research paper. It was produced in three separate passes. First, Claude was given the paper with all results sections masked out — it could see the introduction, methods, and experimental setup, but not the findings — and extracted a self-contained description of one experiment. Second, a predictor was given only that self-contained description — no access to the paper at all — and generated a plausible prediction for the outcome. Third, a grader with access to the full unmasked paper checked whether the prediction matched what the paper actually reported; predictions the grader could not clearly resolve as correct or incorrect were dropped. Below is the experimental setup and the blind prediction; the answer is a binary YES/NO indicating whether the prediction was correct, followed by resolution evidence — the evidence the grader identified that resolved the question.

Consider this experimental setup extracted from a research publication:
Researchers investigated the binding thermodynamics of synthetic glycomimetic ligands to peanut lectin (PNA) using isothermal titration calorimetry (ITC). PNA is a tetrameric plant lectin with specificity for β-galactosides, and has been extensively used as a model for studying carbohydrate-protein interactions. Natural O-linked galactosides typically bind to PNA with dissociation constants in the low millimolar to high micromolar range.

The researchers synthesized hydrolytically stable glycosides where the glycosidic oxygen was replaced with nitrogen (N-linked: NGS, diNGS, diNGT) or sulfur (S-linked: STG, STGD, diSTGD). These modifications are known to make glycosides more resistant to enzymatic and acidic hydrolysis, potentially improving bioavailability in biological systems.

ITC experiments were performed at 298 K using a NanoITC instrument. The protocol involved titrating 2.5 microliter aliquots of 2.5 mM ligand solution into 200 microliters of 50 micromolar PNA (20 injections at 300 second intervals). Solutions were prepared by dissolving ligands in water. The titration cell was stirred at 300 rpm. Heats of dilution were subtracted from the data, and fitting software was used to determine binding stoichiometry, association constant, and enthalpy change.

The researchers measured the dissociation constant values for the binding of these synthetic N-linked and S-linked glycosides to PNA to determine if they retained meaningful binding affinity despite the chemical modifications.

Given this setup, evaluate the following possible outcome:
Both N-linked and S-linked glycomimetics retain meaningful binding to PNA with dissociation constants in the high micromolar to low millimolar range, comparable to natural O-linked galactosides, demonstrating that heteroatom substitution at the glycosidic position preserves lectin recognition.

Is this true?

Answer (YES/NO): YES